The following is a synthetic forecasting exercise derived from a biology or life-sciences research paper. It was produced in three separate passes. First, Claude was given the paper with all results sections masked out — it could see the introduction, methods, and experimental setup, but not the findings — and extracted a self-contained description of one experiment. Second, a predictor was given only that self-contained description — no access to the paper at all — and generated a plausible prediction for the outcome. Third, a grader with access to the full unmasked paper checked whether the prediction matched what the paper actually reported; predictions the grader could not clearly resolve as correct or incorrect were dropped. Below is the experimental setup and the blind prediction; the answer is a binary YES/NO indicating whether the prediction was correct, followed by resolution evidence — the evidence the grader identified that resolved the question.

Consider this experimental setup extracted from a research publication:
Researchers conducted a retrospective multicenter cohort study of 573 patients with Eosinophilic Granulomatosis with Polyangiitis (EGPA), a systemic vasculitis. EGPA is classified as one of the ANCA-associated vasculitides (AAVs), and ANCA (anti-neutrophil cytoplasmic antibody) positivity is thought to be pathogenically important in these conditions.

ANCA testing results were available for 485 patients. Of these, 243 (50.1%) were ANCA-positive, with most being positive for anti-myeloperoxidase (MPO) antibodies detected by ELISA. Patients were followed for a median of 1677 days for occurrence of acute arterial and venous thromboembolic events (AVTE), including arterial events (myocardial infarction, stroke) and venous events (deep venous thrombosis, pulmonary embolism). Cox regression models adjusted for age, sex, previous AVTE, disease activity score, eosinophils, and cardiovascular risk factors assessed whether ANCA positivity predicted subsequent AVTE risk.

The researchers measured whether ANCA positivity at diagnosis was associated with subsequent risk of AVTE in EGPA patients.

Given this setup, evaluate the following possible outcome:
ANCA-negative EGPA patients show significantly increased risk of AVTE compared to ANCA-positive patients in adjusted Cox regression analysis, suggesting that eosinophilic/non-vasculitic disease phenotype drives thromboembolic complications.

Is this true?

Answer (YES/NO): NO